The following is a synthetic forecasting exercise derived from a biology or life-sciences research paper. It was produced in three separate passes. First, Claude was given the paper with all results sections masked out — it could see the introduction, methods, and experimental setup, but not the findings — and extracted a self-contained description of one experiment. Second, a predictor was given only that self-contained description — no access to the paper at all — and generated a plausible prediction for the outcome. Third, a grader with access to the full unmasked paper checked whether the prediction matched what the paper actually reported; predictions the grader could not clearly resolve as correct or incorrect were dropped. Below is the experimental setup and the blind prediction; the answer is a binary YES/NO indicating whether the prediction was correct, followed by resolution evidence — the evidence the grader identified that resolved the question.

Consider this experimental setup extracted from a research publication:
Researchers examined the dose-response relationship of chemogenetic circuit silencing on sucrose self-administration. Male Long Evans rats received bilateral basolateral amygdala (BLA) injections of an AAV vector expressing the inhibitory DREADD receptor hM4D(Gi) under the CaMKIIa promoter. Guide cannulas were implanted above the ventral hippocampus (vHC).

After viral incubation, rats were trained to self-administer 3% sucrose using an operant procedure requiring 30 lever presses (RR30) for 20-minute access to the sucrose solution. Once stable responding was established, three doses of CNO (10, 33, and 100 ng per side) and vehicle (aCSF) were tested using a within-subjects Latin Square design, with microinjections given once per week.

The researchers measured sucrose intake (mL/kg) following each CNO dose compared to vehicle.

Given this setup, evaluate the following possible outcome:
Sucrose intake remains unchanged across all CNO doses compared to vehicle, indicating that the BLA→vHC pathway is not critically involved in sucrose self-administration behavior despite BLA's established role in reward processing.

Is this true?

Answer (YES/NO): NO